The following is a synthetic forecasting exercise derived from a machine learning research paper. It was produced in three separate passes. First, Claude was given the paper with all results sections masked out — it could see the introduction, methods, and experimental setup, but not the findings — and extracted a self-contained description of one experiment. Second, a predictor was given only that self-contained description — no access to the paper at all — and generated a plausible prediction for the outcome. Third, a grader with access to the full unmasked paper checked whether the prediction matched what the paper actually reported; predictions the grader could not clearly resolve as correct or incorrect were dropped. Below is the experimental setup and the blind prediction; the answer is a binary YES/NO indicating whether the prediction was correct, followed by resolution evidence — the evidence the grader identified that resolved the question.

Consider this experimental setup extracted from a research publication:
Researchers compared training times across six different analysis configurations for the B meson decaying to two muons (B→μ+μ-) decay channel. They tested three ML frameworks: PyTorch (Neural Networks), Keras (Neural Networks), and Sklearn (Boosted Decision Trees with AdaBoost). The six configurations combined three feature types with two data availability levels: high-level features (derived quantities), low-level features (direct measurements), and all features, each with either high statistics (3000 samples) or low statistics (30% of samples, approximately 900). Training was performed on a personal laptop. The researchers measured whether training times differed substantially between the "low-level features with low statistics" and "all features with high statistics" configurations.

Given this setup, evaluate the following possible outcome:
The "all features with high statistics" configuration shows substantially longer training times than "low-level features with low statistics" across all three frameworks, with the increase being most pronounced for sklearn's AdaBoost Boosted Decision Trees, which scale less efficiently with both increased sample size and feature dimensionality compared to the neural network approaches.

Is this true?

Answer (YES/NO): NO